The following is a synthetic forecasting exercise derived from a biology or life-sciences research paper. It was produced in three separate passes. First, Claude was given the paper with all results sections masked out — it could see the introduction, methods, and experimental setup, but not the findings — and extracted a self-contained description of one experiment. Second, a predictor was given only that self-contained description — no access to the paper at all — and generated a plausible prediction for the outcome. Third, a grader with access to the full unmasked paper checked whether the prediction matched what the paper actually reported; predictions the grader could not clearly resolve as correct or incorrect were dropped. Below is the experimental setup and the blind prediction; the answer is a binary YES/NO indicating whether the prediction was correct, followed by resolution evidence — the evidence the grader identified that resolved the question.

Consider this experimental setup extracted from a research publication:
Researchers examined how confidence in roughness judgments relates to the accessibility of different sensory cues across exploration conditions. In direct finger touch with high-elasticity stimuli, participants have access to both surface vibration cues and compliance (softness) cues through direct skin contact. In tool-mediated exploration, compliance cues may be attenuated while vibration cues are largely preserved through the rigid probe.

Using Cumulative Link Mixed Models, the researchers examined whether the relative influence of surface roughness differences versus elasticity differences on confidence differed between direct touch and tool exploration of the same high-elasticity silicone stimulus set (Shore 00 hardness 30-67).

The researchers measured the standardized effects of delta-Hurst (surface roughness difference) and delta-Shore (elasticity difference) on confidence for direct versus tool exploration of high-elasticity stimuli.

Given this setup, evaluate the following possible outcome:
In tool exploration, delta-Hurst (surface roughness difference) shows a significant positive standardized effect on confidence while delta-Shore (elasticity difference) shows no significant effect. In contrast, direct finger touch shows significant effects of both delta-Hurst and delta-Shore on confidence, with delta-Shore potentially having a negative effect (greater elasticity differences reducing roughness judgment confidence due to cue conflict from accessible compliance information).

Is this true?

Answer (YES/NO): NO